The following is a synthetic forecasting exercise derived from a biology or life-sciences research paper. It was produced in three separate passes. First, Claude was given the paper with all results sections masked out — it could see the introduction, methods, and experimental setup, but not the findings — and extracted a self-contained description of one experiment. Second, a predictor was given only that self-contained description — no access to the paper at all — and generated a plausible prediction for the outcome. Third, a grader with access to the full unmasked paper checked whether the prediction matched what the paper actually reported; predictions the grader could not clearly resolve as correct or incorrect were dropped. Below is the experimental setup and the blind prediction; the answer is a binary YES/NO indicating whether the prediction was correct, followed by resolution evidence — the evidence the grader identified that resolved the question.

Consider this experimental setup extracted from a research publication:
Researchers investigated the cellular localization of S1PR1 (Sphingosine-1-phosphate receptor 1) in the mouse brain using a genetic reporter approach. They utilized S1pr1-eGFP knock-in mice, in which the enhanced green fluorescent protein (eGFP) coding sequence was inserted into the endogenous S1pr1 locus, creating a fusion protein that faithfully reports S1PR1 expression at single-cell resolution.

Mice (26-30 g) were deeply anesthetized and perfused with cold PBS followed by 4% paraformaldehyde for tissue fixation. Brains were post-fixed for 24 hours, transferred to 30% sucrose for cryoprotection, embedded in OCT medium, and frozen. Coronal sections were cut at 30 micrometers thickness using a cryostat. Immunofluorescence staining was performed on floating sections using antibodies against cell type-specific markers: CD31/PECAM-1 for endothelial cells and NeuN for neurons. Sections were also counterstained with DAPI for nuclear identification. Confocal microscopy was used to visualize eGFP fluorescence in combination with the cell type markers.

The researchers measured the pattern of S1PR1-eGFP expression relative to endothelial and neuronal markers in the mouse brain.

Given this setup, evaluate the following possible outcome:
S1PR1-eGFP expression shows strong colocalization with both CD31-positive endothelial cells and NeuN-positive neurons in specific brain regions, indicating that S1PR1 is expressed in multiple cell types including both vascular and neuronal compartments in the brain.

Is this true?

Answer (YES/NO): YES